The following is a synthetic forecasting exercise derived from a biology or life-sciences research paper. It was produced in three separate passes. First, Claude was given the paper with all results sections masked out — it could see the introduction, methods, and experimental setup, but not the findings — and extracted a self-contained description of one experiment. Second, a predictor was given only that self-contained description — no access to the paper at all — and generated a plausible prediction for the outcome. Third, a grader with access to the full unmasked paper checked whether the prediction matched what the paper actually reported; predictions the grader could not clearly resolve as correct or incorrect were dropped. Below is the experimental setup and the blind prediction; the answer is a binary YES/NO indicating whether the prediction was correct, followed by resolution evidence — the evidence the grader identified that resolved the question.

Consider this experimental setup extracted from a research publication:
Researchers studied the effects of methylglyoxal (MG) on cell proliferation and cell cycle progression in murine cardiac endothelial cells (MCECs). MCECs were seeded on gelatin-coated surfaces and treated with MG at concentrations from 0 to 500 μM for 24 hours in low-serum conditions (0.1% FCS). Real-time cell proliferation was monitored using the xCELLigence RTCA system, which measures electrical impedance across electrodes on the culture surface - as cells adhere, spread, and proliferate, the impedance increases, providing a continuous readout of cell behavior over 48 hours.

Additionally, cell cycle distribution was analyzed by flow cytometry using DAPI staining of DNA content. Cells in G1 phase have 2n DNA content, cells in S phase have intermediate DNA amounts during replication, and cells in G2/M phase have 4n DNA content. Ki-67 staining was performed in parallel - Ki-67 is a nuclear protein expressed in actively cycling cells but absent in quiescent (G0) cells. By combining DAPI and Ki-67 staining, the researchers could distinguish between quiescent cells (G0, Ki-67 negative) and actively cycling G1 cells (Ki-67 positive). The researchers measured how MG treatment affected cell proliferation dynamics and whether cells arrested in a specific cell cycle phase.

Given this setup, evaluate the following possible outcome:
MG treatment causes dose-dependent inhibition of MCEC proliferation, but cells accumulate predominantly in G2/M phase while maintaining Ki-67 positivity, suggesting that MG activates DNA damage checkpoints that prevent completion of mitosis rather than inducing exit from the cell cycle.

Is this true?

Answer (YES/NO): NO